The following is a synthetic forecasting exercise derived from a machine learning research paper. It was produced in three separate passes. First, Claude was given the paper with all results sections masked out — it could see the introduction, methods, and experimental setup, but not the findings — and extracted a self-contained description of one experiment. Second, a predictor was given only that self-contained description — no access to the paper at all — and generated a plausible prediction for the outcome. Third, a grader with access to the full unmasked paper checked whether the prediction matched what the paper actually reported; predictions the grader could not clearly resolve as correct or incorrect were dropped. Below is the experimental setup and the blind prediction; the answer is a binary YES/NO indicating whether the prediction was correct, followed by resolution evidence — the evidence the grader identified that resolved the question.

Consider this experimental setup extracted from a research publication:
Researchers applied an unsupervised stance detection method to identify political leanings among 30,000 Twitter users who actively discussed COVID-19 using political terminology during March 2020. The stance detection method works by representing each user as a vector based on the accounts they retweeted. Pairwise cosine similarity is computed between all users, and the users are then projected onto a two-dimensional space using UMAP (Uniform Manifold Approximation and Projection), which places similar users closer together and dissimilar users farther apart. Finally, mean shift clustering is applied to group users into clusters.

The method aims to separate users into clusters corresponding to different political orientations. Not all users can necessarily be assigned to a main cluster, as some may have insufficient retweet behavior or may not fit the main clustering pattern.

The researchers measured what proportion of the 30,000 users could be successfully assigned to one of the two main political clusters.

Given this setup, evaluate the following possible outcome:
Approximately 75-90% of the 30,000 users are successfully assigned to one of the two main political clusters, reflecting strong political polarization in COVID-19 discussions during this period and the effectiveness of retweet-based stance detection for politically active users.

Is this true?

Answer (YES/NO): YES